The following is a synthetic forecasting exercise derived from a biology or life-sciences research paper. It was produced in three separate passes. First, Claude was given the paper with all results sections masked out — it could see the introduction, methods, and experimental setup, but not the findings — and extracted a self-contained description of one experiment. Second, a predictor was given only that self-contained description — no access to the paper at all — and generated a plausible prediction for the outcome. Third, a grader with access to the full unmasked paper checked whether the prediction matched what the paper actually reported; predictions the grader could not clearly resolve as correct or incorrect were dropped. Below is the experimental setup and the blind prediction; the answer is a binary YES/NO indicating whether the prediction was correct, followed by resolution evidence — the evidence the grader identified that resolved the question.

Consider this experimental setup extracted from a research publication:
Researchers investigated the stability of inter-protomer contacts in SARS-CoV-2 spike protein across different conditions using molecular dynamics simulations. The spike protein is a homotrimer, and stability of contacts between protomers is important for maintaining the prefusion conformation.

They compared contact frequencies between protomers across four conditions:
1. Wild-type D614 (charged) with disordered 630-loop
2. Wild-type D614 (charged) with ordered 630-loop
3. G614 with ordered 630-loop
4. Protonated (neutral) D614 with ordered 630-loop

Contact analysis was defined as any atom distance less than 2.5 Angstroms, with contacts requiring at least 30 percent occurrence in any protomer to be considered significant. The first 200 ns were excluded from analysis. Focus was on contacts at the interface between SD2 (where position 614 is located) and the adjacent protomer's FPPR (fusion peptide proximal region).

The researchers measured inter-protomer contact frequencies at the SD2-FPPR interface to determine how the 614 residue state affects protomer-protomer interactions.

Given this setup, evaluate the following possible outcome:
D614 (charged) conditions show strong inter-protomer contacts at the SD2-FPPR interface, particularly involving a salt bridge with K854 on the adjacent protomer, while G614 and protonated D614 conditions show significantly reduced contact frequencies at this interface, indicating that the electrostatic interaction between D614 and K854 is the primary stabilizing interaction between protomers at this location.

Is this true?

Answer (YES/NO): YES